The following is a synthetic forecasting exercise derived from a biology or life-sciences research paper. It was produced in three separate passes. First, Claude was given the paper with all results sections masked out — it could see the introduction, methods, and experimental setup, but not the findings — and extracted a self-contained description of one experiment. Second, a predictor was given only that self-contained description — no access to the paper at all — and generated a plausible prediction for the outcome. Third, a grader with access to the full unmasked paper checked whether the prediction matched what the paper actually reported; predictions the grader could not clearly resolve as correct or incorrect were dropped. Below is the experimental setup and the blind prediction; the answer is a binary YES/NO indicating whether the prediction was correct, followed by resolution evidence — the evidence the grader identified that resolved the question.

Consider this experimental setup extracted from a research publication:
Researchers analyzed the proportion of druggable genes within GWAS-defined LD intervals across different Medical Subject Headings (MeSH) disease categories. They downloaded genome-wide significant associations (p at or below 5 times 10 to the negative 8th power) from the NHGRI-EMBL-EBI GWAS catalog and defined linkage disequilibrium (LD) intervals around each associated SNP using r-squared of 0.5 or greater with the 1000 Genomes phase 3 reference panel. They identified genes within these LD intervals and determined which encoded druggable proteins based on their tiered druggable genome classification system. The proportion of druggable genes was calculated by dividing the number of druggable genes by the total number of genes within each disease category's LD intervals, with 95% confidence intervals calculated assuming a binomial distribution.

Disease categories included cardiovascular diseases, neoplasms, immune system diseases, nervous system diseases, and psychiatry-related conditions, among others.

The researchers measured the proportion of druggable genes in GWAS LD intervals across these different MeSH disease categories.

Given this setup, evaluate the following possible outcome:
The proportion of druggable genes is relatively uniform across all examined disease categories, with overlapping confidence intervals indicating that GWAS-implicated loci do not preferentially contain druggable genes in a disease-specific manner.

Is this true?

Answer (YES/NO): YES